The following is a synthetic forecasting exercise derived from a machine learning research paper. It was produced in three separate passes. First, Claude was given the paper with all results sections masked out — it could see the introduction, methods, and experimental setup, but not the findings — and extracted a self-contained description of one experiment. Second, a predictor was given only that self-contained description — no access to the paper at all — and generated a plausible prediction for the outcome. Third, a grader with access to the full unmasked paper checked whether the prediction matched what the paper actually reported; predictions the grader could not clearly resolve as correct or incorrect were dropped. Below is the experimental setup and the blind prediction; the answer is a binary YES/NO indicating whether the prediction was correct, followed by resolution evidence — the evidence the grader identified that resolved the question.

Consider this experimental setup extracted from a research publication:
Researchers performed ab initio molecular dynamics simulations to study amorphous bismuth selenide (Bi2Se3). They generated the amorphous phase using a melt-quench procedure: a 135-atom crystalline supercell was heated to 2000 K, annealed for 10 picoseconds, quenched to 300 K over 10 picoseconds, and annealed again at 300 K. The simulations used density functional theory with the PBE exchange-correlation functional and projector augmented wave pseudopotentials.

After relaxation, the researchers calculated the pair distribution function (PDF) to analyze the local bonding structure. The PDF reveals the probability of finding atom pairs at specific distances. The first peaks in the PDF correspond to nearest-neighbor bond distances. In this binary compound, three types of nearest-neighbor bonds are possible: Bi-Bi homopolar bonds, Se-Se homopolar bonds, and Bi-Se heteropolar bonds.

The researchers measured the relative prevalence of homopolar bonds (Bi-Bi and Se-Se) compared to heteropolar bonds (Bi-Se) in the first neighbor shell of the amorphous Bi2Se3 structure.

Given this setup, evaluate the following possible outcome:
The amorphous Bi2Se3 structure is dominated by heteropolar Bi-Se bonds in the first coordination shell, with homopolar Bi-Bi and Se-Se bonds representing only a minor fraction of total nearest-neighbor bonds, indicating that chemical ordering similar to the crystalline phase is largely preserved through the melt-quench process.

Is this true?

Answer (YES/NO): YES